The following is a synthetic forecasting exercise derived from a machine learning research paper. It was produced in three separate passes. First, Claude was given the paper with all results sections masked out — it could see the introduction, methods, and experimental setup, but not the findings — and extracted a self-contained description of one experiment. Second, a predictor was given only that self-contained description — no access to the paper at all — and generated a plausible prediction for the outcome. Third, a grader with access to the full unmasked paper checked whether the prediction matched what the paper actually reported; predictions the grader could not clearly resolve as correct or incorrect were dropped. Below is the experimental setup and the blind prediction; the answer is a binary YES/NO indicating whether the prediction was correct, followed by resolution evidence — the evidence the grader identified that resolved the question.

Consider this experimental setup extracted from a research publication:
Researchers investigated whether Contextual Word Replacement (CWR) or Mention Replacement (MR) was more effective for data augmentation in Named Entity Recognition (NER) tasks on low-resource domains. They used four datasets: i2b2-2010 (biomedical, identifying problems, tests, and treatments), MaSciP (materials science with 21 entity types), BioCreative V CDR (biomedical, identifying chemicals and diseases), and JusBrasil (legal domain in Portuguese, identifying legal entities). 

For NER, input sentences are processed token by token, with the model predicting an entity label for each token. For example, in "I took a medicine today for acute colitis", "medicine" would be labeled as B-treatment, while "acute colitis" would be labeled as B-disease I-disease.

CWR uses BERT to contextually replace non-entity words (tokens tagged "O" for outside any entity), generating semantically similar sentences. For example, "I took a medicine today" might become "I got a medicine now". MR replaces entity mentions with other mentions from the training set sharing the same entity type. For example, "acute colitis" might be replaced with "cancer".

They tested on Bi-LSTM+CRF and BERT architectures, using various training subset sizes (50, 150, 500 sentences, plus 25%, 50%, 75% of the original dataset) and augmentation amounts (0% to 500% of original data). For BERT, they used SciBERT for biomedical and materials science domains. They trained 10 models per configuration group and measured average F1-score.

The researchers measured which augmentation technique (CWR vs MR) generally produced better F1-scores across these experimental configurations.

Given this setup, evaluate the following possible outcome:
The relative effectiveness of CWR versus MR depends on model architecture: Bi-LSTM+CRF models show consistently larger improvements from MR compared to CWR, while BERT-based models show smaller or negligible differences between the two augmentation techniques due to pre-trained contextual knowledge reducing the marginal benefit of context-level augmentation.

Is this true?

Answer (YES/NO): NO